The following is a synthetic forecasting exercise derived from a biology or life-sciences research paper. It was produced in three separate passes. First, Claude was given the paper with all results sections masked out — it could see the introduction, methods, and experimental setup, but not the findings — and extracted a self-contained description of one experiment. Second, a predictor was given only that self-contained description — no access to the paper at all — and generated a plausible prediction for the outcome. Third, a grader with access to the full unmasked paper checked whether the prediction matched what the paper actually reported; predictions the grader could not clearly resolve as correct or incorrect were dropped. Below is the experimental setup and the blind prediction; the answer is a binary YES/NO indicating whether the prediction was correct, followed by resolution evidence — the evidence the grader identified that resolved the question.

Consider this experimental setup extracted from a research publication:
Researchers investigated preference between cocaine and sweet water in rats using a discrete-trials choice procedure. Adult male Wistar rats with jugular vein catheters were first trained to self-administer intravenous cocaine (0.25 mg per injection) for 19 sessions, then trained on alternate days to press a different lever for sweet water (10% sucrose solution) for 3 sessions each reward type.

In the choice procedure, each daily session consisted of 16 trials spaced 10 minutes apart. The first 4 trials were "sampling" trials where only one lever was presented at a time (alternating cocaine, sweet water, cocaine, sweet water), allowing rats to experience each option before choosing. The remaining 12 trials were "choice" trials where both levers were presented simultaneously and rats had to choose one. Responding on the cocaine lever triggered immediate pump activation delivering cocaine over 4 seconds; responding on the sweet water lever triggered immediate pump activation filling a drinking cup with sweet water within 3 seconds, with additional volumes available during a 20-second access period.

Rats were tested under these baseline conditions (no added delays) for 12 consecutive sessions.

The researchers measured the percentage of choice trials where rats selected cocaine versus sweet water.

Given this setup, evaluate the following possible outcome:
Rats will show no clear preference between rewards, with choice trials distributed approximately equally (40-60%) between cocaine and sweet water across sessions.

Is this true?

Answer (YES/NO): NO